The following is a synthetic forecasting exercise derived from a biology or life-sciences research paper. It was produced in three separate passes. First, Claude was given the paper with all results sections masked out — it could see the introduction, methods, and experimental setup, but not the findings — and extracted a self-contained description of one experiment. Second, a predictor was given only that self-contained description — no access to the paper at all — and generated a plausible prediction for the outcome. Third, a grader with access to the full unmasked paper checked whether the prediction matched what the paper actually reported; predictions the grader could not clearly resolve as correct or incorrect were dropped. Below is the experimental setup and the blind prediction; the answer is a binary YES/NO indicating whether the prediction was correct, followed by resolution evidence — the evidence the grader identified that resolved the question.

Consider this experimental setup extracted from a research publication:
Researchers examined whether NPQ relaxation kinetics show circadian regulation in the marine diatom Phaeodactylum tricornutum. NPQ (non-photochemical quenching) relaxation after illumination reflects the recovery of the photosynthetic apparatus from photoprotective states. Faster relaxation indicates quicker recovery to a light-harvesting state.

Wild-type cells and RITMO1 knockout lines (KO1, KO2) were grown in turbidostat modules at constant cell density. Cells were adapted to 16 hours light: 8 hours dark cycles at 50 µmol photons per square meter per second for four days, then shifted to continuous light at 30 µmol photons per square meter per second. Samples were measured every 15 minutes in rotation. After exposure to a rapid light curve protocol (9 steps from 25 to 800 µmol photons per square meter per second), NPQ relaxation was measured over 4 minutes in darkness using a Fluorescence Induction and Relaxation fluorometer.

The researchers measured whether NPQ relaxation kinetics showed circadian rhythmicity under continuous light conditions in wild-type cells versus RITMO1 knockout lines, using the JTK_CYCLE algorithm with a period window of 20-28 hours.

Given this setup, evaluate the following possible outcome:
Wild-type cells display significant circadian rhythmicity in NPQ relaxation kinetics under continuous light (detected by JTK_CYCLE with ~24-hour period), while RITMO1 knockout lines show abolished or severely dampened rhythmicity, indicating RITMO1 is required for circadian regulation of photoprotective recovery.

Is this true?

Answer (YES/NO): YES